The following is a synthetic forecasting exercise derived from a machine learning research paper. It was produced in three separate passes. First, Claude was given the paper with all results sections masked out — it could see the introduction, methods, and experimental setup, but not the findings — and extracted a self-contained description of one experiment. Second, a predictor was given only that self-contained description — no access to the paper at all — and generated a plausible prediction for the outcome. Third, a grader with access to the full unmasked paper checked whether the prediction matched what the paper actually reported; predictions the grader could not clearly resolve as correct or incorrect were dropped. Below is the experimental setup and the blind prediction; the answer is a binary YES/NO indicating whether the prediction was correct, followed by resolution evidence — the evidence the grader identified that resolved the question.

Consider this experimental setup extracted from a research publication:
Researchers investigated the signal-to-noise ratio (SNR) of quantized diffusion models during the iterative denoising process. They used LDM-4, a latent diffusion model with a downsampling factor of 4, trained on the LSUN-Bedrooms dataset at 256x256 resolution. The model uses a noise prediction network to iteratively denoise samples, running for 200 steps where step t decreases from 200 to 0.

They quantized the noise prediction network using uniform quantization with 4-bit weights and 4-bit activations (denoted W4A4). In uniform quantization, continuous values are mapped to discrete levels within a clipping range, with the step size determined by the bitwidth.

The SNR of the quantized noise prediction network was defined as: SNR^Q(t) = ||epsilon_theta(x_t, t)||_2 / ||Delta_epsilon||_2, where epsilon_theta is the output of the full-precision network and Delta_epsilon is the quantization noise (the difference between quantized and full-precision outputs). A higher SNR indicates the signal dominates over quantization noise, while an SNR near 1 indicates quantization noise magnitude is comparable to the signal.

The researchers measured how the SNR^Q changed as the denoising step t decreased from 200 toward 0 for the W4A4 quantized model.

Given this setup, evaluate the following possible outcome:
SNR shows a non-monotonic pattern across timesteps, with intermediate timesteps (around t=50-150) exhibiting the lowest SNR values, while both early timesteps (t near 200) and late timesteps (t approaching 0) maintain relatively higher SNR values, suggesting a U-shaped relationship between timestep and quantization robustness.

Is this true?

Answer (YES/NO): NO